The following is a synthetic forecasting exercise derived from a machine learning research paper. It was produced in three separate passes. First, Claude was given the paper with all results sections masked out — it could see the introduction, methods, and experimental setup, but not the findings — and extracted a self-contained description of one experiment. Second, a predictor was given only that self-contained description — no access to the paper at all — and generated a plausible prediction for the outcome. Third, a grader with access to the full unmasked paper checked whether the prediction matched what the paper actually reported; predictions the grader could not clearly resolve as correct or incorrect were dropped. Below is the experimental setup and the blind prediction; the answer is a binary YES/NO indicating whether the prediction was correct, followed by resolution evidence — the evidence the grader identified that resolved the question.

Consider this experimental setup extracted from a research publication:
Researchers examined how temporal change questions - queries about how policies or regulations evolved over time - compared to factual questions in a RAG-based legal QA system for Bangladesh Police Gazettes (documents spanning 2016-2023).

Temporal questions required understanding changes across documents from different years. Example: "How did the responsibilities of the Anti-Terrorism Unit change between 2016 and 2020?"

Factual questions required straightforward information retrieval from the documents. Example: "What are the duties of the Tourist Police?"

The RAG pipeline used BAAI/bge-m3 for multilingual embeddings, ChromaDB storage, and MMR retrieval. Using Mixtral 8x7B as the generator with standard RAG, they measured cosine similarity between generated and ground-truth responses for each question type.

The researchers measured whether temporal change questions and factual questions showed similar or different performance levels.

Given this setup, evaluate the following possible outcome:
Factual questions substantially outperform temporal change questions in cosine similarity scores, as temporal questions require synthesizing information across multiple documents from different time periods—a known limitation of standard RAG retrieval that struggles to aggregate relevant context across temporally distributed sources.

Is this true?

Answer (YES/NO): NO